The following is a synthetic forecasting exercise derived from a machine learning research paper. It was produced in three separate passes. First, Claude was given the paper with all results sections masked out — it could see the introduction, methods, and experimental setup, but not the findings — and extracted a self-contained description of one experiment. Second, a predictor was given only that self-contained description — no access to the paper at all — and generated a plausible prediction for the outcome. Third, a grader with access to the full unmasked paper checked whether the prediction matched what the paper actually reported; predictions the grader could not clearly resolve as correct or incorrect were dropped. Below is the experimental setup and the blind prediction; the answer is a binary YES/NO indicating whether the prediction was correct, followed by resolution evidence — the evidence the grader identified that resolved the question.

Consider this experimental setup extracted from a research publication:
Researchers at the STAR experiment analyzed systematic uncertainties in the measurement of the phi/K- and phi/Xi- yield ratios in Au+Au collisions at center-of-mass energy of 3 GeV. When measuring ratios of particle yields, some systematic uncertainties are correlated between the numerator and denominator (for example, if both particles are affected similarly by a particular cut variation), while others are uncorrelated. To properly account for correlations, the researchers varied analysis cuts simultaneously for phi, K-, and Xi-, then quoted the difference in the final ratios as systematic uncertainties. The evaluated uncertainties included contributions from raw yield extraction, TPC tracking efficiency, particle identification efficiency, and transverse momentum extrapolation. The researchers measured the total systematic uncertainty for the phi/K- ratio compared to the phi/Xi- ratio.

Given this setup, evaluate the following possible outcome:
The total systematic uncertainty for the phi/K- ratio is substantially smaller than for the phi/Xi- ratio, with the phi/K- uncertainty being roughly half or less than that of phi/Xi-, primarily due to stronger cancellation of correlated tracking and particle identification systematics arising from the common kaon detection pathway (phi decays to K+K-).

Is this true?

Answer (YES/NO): NO